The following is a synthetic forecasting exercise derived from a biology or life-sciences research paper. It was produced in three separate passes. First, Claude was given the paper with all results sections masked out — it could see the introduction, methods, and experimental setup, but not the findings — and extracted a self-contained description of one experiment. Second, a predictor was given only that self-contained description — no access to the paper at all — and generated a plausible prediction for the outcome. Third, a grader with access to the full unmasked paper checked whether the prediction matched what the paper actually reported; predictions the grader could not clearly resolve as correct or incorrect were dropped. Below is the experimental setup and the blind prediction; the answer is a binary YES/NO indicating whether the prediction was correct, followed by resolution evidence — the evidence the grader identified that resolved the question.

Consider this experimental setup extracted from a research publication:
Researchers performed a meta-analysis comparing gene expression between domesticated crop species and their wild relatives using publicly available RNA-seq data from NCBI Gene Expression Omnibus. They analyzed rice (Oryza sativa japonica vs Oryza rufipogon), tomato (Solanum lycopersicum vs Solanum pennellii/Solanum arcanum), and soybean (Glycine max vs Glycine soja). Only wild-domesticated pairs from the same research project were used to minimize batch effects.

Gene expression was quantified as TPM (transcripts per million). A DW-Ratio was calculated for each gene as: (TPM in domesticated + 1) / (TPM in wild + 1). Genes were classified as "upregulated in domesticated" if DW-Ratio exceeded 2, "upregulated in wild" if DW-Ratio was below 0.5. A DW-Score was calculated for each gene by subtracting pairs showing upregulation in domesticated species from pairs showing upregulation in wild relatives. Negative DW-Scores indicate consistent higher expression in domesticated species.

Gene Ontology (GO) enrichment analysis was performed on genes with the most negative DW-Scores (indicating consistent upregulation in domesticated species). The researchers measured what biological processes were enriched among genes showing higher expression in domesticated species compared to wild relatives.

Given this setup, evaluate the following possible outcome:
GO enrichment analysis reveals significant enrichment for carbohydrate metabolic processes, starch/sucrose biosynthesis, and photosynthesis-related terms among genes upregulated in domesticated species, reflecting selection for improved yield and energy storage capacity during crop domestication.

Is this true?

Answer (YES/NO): NO